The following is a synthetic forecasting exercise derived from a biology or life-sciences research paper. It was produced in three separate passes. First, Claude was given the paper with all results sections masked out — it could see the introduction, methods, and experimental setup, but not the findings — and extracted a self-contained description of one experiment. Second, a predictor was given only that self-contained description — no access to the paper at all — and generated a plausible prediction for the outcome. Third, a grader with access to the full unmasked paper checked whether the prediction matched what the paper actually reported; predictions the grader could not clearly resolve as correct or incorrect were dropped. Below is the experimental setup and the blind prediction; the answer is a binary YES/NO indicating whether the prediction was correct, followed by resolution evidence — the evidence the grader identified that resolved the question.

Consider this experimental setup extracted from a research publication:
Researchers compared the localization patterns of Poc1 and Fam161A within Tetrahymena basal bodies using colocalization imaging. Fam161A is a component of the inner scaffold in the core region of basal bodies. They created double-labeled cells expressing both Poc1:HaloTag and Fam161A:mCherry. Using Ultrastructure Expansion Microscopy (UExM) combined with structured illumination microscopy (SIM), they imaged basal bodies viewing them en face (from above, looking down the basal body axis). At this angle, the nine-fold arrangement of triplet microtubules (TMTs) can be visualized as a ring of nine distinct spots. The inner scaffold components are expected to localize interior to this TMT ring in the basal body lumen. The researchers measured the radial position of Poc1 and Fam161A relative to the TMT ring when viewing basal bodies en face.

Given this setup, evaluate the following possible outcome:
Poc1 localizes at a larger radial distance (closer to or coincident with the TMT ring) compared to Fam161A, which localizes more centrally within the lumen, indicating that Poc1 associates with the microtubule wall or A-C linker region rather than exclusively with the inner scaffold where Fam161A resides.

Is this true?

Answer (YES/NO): YES